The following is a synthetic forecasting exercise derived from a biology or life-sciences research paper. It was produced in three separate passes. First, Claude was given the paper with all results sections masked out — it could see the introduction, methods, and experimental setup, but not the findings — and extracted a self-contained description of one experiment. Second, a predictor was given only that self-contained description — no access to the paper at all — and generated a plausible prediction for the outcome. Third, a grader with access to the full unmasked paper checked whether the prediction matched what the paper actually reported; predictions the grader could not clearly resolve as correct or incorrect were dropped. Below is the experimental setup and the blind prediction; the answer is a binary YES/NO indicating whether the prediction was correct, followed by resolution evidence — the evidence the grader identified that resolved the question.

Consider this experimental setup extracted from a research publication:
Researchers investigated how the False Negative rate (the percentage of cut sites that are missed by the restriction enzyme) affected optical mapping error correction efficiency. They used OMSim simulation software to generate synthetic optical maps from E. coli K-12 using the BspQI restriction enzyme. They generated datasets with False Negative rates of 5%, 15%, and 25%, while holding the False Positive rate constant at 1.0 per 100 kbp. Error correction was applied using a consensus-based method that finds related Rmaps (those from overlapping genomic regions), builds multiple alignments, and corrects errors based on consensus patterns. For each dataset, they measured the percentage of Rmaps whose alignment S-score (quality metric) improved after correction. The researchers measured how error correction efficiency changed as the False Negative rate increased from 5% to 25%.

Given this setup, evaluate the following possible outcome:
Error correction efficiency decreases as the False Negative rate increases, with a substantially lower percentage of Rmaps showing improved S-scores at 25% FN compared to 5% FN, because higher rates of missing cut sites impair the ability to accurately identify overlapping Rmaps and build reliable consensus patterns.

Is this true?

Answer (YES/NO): NO